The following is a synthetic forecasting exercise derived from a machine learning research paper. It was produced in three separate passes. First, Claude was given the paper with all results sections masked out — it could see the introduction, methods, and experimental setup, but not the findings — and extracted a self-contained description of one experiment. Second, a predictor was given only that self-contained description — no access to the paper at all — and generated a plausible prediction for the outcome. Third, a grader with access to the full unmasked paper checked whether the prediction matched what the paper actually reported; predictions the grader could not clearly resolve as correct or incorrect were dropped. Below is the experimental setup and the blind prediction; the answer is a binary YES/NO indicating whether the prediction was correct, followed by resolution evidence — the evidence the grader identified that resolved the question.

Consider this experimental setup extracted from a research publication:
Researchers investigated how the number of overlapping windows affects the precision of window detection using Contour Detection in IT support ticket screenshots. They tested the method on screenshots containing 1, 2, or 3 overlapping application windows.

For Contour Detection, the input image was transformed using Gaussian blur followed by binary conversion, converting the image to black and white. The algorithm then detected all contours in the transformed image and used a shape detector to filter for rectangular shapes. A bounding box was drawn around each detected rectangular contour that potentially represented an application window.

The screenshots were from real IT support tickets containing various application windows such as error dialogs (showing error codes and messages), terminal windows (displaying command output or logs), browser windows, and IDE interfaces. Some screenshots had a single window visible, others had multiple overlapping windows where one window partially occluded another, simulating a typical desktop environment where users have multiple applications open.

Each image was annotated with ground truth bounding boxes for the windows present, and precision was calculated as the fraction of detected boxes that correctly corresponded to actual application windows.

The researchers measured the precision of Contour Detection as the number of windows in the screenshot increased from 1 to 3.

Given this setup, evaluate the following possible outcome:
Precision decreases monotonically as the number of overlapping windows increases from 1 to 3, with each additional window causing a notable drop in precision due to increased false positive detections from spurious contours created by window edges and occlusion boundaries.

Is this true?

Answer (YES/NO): YES